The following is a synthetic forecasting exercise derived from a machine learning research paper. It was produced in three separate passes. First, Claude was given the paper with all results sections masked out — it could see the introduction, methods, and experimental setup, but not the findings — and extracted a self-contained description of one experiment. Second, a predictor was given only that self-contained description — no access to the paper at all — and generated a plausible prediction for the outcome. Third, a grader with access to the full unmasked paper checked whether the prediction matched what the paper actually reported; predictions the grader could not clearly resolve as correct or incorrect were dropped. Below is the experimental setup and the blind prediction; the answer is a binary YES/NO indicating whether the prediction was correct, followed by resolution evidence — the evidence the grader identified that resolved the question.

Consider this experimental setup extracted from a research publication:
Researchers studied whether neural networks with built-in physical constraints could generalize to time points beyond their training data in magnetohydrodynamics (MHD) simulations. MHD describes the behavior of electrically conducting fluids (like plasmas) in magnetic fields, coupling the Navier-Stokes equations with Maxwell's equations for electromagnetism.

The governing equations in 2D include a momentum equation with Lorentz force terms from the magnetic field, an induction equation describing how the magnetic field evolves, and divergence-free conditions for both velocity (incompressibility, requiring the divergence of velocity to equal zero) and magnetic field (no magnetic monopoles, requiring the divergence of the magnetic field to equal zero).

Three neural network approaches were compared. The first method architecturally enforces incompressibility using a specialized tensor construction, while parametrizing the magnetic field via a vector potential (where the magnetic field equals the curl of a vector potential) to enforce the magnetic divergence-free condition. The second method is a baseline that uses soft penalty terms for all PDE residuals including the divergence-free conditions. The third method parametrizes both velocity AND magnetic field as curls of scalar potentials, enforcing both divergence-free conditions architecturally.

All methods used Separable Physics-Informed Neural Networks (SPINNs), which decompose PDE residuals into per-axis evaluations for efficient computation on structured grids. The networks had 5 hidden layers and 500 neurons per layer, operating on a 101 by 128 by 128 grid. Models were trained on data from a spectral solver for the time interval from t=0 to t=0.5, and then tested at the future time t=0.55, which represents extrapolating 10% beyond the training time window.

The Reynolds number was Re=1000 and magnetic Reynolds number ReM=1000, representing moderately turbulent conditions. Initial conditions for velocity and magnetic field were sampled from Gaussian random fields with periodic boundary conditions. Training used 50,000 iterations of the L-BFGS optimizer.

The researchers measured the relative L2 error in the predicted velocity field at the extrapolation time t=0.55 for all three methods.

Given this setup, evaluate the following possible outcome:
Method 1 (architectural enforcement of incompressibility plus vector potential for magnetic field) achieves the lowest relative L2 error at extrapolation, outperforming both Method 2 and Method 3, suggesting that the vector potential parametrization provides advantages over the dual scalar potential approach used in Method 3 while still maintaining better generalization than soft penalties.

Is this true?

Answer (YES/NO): YES